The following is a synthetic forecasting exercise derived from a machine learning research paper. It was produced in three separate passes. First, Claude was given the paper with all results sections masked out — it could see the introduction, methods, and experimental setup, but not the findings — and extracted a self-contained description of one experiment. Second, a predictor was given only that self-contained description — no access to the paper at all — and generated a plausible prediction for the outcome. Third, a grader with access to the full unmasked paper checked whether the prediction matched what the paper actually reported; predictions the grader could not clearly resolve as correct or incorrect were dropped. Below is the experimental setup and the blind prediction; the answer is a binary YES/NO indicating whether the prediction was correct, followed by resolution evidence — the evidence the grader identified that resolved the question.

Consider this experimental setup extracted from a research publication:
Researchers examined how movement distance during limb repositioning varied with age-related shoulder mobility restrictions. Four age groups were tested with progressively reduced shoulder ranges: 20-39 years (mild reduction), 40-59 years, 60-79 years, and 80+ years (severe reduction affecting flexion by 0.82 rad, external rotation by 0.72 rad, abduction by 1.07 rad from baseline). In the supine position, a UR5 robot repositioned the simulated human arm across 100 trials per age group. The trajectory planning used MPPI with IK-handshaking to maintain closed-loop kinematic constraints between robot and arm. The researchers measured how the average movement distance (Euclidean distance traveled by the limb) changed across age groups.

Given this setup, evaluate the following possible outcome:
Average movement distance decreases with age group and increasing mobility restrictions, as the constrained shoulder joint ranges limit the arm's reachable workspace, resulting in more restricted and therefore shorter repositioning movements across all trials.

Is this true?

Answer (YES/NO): YES